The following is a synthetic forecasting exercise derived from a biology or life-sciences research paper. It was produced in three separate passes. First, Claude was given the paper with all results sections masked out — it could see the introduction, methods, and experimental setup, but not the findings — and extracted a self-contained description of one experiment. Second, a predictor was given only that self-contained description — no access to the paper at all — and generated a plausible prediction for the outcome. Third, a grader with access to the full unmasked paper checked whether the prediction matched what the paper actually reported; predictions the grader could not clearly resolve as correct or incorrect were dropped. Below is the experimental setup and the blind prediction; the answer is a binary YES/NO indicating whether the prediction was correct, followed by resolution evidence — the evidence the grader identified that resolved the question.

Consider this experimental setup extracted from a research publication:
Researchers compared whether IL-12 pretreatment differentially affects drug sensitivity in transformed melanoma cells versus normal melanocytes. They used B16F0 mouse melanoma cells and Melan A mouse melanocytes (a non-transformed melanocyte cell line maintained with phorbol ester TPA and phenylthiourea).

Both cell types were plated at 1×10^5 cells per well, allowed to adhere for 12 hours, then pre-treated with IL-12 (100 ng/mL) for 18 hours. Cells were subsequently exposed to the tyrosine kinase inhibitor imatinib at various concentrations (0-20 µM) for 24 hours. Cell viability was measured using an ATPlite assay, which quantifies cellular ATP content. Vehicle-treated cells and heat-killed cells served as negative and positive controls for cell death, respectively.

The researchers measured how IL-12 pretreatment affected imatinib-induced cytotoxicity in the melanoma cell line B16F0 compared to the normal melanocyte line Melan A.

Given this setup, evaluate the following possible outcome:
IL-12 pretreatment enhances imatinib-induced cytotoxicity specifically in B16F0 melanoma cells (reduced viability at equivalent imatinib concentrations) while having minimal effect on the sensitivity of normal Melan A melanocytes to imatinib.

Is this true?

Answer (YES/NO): NO